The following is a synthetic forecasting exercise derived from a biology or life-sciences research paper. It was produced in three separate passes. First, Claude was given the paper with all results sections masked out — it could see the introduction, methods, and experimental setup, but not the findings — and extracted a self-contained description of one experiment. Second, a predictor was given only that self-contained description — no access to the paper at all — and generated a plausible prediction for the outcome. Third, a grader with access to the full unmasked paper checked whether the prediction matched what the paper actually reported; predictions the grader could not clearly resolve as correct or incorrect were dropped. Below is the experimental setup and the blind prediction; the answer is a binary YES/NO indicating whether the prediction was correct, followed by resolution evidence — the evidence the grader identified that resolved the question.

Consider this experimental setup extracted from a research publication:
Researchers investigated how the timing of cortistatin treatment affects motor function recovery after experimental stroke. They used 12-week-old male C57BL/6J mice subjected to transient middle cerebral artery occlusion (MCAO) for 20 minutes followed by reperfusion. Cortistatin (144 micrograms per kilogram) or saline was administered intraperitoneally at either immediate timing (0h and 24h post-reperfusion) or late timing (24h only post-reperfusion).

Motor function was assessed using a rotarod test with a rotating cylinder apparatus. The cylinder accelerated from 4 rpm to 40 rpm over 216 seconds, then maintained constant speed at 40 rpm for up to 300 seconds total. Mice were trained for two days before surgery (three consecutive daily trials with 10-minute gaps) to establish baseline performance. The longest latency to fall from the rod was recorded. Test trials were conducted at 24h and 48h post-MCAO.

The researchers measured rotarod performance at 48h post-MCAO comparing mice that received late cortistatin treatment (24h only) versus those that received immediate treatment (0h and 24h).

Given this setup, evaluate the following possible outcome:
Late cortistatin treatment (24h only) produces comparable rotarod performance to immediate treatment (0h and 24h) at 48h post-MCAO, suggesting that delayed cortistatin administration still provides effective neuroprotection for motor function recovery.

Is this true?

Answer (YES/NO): NO